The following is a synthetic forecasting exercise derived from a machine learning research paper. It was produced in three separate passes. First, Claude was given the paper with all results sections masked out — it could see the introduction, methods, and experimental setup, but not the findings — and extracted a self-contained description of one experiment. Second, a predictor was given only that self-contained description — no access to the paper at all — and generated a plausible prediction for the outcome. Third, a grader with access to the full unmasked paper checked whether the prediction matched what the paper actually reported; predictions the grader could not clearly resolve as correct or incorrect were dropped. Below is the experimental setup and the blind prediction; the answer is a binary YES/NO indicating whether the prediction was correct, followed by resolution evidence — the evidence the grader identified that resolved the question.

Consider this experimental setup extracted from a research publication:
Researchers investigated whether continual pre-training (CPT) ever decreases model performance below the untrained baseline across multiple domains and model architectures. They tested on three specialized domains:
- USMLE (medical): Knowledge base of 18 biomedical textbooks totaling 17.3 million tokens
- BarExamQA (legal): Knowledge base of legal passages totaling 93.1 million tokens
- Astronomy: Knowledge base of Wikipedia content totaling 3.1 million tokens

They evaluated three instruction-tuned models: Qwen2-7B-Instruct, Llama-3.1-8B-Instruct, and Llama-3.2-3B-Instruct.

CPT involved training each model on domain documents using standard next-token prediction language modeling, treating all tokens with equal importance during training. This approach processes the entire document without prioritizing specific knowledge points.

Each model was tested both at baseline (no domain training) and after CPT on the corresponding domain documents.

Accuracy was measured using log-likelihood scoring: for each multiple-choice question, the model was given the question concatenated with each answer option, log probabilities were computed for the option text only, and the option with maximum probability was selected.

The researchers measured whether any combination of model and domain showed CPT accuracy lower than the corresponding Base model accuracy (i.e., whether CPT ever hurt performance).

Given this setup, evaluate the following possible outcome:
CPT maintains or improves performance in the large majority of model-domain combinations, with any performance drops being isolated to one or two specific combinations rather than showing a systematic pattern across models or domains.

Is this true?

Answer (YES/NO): NO